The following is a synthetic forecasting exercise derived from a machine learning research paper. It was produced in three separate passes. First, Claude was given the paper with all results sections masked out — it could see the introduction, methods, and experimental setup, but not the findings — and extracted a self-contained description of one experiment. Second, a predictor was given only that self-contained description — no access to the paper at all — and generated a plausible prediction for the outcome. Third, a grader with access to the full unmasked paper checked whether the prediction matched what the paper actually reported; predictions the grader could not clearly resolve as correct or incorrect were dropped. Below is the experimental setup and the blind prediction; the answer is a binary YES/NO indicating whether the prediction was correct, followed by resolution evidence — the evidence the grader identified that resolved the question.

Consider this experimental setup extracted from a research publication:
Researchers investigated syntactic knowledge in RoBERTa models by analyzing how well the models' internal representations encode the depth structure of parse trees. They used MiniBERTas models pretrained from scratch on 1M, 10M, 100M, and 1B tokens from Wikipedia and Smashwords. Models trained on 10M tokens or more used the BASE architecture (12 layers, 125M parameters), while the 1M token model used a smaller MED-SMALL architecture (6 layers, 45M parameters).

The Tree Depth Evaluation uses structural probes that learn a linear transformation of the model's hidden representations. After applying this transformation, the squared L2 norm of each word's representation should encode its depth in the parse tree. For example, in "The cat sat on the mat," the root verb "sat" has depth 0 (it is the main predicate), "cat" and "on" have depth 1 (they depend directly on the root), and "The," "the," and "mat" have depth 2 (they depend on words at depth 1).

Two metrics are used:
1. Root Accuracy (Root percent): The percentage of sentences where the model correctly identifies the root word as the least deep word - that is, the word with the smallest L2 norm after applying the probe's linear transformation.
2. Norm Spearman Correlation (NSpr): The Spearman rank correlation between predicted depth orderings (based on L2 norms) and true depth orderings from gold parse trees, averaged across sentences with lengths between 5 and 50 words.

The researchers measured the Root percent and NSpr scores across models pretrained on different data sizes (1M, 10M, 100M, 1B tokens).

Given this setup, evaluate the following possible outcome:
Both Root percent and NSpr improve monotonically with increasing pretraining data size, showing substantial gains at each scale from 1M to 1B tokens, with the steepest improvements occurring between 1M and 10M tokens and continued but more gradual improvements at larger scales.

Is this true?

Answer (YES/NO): NO